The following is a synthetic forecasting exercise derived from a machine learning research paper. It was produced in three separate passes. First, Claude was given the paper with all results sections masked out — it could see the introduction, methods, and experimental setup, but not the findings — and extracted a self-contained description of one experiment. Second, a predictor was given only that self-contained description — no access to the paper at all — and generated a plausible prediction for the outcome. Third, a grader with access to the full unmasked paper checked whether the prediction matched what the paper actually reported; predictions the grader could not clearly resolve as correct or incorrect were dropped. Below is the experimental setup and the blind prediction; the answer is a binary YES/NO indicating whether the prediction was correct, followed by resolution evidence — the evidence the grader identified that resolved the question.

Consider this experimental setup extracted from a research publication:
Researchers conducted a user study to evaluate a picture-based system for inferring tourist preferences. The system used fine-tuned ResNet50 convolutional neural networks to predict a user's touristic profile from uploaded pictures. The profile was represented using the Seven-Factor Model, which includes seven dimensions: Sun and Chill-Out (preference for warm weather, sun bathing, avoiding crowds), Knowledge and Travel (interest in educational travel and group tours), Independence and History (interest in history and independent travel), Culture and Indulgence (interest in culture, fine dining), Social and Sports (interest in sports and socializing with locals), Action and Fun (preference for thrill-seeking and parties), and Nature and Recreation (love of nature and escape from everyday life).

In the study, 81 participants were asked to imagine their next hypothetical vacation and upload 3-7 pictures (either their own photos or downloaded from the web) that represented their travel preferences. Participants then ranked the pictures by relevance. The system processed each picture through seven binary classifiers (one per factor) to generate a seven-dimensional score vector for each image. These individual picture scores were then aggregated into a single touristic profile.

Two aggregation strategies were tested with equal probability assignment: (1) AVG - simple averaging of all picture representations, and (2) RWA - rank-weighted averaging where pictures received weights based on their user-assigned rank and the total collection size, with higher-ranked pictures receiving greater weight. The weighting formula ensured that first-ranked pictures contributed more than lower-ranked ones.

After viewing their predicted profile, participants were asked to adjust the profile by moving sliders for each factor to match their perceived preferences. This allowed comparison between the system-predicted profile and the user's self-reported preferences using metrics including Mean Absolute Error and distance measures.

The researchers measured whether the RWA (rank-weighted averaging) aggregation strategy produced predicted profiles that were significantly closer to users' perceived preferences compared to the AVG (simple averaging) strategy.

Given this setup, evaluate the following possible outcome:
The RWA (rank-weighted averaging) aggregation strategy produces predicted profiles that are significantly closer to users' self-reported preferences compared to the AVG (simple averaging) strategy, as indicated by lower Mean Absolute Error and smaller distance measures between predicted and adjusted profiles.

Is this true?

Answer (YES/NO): NO